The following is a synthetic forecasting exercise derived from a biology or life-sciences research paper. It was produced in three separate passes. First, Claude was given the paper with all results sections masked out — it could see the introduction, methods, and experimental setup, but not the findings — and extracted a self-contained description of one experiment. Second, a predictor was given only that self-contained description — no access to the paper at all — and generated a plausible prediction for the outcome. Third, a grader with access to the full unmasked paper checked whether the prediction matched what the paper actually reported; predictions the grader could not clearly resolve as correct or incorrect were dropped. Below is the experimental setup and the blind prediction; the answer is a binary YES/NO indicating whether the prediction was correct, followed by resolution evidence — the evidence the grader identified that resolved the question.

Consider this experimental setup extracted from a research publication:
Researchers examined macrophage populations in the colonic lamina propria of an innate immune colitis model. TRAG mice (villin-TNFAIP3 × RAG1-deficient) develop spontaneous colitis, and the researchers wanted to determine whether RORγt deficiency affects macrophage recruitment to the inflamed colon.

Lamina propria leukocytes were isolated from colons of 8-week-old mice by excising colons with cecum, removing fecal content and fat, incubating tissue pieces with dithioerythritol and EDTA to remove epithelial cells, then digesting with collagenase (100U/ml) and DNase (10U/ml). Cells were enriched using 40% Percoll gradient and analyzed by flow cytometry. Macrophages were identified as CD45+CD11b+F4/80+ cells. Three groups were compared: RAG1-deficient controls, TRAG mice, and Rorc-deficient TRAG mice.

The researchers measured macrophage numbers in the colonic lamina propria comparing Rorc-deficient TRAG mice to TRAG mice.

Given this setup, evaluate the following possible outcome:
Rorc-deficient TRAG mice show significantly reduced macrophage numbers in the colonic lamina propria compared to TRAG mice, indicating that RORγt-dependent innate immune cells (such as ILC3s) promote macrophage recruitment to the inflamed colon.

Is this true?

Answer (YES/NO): NO